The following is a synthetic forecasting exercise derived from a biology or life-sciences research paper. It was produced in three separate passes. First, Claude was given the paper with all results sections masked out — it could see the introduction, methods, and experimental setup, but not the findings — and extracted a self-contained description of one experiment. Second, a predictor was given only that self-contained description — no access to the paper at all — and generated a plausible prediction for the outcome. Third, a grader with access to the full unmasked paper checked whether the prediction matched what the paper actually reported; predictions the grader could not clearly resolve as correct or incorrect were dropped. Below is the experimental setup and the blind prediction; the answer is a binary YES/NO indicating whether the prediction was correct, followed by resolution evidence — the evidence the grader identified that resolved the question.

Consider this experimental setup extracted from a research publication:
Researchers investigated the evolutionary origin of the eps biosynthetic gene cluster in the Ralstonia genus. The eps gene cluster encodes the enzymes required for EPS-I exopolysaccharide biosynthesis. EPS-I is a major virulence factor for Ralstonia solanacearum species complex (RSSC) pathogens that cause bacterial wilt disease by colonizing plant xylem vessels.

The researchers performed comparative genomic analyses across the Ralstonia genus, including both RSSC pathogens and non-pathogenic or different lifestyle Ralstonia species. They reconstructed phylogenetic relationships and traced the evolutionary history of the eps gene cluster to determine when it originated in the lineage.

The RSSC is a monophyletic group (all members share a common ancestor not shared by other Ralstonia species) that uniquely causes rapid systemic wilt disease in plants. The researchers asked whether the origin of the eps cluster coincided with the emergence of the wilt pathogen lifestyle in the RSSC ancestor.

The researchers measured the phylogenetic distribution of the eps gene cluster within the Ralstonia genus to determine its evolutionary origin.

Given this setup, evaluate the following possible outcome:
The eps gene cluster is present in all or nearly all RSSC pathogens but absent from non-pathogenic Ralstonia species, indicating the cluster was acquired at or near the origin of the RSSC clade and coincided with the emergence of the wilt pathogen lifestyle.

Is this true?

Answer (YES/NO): YES